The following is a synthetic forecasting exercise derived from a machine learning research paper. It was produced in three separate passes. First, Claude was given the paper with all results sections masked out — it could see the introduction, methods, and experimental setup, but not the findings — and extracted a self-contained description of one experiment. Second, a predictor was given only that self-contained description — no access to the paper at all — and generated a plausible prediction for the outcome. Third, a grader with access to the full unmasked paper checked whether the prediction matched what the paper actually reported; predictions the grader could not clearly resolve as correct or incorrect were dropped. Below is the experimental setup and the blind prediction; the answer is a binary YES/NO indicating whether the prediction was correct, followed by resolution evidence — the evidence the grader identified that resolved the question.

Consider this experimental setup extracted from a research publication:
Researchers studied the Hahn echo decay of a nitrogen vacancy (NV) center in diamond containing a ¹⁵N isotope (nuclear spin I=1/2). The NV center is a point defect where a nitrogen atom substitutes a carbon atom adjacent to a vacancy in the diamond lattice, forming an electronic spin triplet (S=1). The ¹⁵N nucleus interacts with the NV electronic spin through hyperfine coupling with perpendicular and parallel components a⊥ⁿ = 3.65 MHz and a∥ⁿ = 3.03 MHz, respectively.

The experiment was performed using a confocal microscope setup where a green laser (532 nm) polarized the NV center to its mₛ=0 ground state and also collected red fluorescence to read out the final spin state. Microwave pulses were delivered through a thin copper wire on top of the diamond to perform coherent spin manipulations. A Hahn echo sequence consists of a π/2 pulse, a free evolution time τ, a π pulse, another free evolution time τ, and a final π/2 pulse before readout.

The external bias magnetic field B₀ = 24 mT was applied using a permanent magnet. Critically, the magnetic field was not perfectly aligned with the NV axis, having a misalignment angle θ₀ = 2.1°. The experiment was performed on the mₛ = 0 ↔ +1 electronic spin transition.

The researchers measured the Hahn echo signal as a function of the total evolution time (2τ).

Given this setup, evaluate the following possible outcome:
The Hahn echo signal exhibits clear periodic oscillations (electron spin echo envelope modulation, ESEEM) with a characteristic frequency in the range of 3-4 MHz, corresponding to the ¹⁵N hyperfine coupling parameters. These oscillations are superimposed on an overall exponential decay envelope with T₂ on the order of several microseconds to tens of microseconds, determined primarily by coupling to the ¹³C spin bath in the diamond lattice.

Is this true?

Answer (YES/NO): NO